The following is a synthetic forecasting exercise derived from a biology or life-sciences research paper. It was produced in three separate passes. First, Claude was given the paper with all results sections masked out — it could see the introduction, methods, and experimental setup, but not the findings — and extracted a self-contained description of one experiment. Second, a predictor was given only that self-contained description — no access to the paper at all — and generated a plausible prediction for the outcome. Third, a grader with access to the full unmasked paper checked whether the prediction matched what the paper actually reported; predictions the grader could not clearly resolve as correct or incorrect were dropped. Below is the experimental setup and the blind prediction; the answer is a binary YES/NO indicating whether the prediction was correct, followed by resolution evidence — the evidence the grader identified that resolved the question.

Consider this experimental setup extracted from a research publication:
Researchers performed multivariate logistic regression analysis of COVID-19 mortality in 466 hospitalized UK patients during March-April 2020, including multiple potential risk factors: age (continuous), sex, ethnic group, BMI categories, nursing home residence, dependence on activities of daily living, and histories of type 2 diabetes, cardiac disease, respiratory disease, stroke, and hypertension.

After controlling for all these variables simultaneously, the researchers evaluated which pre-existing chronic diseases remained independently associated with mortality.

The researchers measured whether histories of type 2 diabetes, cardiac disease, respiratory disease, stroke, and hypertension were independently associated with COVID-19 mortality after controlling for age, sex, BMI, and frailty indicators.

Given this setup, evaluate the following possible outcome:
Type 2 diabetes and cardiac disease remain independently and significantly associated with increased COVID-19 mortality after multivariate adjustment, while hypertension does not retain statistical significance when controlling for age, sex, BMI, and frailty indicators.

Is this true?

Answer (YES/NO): NO